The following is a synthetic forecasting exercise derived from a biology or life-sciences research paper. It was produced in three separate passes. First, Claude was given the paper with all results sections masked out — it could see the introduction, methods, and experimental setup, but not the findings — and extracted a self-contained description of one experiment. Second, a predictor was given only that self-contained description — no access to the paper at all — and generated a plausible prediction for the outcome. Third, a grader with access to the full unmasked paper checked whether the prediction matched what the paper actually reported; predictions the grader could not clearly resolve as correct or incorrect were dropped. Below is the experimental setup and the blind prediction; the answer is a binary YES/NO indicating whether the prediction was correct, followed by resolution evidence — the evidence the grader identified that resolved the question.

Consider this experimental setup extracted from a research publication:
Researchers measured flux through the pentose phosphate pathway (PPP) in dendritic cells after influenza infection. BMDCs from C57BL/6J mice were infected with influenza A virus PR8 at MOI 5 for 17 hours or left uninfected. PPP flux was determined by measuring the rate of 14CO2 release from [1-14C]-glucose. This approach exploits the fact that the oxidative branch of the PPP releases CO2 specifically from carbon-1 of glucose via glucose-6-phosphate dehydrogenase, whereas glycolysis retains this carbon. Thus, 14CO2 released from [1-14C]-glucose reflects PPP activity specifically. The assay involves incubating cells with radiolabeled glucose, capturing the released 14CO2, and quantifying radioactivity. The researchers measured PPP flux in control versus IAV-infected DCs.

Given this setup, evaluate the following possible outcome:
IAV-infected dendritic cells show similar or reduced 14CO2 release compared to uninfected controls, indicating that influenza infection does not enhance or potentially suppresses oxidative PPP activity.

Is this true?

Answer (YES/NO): YES